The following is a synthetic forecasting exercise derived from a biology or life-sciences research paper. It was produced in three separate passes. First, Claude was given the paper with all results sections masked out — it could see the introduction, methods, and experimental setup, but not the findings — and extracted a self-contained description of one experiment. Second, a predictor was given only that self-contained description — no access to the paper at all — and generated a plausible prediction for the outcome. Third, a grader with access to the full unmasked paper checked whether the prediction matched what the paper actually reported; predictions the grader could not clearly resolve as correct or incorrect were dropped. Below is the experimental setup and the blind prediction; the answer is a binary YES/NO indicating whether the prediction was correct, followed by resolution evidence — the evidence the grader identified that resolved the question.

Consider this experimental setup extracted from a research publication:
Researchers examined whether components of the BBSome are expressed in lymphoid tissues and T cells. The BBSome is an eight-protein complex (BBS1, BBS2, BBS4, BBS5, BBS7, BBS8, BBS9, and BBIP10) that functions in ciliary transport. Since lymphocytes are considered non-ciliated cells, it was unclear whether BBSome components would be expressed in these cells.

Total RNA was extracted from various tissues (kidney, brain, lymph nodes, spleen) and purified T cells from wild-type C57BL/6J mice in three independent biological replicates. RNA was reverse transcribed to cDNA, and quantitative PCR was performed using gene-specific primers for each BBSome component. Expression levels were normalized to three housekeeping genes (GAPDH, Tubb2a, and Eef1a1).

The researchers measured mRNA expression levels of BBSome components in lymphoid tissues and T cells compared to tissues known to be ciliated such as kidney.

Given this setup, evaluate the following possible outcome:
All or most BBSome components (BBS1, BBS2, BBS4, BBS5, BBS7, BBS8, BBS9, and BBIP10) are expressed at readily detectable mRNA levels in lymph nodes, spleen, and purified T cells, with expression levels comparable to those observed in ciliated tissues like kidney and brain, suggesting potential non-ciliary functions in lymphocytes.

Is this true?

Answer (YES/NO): NO